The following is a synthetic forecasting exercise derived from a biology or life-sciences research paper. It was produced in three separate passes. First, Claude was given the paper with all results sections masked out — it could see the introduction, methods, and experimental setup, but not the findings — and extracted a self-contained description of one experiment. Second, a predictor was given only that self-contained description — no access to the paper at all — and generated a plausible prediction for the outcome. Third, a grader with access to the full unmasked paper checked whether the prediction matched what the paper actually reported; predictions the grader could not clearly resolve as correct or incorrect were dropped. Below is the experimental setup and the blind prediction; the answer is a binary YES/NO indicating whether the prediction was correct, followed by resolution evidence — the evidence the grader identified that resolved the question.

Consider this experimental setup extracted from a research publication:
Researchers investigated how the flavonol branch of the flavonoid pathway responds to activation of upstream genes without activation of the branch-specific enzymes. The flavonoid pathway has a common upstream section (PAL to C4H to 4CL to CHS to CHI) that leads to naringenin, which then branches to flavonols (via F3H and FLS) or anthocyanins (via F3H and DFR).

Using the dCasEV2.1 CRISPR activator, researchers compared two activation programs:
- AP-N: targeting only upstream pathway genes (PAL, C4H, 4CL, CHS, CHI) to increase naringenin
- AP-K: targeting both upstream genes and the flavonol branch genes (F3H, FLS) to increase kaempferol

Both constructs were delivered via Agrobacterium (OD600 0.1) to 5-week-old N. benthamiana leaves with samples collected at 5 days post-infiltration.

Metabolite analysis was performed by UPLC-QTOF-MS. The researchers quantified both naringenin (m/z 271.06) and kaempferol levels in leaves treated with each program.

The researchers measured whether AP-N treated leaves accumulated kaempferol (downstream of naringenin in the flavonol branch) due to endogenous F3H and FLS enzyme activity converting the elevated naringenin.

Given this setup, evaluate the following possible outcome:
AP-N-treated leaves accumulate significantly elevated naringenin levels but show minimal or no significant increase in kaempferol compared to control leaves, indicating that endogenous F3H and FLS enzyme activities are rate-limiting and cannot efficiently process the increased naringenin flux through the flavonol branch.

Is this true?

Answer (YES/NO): YES